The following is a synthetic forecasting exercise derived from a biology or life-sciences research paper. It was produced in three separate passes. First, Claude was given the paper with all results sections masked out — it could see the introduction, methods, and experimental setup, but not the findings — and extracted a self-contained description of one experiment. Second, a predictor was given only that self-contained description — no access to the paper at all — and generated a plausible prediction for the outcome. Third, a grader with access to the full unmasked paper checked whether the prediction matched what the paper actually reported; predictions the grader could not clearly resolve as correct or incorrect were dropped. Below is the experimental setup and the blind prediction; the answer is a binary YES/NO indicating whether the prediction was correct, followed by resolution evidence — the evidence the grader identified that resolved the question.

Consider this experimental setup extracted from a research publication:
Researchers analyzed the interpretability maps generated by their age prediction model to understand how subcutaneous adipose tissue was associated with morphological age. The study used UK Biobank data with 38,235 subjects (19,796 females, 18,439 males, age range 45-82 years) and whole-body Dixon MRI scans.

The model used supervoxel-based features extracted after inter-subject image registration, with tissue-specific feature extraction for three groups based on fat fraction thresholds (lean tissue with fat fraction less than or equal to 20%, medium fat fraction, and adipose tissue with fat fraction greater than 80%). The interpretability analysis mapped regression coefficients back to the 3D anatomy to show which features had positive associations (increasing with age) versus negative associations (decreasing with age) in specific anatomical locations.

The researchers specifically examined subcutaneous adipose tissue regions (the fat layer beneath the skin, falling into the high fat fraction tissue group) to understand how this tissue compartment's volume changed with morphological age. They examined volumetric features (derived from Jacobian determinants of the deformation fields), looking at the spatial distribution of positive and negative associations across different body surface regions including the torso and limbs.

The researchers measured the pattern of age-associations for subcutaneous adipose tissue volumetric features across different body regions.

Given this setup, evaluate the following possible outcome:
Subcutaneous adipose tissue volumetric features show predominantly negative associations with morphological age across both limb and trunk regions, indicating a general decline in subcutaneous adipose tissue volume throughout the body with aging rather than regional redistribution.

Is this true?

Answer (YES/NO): NO